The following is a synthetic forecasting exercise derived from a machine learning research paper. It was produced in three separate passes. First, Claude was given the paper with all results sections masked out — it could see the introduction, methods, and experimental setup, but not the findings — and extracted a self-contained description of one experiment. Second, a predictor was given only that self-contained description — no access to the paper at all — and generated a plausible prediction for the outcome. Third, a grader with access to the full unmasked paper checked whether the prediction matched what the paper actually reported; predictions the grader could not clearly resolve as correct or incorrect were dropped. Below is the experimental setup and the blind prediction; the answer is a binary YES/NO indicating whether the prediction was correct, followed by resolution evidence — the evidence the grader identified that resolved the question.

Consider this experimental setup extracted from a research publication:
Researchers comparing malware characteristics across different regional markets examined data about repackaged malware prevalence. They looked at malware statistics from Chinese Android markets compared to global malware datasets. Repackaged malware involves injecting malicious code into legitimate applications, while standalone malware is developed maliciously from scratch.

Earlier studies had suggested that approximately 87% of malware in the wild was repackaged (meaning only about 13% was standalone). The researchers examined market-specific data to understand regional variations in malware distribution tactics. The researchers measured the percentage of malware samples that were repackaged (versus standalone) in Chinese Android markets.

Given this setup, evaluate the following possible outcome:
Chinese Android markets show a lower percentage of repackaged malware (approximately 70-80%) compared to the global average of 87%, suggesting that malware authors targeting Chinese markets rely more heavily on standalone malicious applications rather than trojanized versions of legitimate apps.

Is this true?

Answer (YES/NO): NO